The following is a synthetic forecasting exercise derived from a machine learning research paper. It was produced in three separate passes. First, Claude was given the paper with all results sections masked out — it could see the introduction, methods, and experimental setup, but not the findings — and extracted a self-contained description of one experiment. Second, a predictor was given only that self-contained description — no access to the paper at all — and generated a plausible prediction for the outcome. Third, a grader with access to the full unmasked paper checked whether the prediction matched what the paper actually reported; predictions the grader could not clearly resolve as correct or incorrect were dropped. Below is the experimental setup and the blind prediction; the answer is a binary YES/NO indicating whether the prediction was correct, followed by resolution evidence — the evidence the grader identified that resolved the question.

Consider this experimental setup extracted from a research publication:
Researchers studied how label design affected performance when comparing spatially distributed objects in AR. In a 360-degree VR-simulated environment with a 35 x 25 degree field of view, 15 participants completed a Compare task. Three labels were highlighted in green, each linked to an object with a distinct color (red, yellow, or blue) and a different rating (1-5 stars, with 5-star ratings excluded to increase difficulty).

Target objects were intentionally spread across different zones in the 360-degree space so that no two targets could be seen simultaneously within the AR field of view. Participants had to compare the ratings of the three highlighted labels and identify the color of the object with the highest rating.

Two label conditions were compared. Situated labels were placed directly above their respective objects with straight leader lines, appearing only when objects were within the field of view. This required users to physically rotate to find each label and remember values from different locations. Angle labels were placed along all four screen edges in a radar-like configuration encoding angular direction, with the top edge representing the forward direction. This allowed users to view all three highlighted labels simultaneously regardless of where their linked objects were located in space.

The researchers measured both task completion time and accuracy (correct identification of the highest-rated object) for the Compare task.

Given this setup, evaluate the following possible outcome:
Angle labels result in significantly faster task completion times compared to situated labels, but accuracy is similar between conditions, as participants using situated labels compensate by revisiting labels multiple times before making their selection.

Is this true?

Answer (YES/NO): YES